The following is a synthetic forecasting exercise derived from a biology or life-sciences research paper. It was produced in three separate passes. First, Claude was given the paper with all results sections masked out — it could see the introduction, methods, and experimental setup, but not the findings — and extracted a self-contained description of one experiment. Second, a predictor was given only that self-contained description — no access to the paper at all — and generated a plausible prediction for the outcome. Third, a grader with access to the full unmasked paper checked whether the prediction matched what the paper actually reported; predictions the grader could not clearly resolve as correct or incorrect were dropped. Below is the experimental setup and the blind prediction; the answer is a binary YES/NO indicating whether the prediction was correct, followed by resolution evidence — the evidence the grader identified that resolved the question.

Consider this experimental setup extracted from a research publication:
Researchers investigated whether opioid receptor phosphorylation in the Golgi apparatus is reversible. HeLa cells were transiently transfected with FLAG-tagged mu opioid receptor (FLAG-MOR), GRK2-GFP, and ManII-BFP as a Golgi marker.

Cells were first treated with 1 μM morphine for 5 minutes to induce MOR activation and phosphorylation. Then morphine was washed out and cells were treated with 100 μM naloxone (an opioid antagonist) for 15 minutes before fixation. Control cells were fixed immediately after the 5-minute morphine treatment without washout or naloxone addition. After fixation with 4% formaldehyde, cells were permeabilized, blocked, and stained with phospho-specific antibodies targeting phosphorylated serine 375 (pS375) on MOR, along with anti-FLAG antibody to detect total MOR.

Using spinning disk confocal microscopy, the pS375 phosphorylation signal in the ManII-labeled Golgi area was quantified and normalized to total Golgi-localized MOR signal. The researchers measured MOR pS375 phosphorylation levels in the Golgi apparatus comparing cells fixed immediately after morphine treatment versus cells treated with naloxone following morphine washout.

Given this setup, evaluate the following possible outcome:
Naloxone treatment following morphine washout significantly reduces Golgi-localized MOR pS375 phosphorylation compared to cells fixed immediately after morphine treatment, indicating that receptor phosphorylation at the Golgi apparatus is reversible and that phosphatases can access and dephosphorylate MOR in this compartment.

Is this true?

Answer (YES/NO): YES